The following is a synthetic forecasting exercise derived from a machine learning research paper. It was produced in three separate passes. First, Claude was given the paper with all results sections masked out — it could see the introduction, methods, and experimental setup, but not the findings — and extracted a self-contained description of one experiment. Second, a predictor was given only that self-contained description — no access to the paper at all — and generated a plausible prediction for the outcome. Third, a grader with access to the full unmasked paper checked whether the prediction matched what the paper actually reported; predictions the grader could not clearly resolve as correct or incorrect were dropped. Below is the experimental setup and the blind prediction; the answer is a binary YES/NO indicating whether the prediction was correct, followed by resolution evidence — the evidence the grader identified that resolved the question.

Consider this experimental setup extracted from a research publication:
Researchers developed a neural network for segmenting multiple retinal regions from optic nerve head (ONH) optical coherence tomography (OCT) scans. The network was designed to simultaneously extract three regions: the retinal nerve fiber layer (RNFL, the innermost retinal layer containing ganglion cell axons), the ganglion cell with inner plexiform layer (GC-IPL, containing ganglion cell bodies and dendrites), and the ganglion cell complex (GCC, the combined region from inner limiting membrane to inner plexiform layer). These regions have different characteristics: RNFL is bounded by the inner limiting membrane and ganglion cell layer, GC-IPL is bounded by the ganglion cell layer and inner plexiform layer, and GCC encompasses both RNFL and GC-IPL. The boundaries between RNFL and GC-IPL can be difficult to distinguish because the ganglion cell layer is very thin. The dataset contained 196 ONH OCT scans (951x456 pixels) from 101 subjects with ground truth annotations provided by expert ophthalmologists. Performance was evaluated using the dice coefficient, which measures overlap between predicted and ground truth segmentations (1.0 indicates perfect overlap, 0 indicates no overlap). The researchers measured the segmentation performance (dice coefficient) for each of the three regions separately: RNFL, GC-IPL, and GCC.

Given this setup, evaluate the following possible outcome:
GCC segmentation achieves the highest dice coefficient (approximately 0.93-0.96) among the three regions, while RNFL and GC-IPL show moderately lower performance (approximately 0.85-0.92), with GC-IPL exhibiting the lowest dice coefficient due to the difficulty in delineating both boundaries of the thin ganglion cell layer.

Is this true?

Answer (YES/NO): NO